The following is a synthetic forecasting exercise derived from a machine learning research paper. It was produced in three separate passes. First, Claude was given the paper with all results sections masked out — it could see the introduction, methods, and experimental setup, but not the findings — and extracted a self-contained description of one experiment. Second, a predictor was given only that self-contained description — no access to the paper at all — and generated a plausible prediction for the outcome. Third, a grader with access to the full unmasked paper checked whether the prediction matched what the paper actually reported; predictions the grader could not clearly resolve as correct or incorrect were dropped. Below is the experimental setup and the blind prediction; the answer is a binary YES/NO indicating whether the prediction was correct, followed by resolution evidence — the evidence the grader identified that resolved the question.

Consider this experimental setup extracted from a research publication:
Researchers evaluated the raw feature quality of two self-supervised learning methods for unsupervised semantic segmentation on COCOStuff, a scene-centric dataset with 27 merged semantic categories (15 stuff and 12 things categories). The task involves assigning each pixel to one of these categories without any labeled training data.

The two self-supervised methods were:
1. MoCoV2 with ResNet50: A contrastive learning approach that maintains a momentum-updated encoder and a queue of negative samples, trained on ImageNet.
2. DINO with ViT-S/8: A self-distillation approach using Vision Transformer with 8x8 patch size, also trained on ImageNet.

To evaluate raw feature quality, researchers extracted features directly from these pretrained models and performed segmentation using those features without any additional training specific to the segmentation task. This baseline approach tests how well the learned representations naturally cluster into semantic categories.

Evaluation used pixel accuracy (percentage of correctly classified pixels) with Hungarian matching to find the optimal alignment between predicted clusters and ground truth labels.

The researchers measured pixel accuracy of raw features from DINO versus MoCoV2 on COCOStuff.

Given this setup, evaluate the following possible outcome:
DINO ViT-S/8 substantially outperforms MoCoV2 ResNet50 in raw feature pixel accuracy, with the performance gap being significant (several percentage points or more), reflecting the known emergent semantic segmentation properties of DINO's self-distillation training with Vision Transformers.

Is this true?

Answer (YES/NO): YES